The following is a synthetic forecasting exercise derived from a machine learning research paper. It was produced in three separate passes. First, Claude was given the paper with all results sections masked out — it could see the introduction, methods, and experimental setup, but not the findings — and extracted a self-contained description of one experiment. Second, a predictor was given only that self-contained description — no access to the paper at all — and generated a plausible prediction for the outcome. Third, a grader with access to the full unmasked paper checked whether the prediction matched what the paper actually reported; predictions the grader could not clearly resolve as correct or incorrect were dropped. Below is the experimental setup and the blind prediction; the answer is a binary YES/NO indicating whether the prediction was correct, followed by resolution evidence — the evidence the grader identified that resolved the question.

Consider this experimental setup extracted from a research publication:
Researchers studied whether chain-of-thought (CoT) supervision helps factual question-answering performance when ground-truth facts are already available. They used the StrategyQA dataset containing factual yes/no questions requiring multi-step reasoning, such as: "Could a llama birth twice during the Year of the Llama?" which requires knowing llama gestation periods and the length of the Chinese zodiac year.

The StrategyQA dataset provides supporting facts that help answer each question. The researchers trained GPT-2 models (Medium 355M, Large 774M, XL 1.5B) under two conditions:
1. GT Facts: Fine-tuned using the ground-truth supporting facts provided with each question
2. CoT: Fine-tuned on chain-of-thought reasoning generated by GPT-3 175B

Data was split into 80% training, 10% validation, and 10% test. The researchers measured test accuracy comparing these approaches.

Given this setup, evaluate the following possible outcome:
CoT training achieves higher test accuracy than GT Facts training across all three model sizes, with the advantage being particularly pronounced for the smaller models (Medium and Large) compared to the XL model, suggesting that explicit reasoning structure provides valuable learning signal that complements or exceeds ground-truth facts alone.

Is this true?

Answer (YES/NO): NO